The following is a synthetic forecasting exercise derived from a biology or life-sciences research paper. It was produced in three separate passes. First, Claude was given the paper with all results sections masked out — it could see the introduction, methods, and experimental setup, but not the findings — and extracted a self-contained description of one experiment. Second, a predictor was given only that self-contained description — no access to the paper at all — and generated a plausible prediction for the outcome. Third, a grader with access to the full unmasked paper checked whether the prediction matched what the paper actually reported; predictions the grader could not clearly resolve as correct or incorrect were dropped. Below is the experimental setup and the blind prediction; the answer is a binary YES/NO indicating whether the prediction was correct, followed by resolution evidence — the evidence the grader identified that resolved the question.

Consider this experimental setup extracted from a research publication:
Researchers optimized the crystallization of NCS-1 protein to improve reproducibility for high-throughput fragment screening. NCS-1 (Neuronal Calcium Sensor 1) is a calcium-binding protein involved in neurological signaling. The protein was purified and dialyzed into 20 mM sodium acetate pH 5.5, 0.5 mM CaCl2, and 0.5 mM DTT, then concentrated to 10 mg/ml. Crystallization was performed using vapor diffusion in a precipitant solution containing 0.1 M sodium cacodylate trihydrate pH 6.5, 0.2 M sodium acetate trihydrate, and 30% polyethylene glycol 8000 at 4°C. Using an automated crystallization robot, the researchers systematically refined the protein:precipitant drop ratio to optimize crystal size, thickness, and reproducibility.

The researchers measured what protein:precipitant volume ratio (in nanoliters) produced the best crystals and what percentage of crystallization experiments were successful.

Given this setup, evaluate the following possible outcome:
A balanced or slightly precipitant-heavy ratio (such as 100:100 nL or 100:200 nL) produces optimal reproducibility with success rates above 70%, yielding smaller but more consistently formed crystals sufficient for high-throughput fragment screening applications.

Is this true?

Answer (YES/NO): NO